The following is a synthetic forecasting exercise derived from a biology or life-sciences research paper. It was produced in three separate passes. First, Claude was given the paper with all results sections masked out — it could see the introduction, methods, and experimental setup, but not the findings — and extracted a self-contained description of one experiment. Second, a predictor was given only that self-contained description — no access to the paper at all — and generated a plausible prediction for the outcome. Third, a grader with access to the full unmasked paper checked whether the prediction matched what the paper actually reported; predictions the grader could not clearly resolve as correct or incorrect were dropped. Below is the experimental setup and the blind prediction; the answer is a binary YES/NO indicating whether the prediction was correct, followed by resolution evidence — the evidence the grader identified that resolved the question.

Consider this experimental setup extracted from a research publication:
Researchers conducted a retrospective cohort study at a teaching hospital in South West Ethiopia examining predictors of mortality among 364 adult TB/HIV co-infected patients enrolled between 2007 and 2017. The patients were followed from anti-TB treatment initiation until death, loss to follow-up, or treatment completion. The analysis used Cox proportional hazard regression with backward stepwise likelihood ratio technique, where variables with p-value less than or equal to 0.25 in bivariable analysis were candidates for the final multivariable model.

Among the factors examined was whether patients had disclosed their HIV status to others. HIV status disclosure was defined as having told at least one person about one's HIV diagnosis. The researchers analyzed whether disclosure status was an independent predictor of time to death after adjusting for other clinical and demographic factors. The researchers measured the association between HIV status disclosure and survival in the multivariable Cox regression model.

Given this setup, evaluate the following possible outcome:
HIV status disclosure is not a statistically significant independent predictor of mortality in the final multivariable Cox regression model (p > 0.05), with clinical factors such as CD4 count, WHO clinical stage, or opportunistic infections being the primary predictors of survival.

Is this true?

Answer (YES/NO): NO